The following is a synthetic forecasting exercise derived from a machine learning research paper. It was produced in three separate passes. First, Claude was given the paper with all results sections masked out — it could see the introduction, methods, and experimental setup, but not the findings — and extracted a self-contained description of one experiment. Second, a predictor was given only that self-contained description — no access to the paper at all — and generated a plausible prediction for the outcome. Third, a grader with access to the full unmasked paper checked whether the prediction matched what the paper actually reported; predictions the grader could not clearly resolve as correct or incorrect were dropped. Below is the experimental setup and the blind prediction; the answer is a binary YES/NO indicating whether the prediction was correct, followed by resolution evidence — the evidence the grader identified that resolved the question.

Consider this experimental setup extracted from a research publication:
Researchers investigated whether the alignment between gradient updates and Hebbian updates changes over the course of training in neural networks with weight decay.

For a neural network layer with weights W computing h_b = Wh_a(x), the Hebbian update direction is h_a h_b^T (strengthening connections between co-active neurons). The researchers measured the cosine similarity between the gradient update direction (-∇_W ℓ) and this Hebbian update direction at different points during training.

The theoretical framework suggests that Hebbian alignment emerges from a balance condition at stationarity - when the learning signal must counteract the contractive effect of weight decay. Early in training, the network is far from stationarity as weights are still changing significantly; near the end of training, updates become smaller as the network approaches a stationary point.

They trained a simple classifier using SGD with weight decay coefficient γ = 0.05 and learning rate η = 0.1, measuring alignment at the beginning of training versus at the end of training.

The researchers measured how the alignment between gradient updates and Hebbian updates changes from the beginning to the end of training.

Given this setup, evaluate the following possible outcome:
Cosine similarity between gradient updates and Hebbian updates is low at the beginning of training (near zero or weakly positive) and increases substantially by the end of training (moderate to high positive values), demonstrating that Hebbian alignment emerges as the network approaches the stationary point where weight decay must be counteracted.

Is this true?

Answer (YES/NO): YES